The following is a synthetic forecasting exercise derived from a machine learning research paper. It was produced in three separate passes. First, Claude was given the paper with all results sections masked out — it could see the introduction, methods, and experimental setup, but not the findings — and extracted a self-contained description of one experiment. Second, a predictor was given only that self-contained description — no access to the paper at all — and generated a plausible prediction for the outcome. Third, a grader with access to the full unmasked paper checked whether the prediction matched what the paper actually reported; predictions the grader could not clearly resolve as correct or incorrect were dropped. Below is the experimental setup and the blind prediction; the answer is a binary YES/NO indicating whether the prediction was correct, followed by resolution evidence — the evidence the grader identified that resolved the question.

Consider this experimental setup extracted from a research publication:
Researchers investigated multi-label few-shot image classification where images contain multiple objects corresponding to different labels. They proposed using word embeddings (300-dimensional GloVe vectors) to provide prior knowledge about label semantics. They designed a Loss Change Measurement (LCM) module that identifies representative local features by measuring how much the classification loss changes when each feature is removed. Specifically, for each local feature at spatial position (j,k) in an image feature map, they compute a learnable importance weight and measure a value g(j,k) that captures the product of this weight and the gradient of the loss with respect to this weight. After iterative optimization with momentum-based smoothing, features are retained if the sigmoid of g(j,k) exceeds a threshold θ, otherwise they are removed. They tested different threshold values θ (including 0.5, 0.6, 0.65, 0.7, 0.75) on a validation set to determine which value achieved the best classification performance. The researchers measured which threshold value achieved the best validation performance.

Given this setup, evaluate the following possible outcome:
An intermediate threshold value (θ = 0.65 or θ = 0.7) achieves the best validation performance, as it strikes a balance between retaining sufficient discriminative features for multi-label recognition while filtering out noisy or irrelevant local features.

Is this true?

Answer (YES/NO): YES